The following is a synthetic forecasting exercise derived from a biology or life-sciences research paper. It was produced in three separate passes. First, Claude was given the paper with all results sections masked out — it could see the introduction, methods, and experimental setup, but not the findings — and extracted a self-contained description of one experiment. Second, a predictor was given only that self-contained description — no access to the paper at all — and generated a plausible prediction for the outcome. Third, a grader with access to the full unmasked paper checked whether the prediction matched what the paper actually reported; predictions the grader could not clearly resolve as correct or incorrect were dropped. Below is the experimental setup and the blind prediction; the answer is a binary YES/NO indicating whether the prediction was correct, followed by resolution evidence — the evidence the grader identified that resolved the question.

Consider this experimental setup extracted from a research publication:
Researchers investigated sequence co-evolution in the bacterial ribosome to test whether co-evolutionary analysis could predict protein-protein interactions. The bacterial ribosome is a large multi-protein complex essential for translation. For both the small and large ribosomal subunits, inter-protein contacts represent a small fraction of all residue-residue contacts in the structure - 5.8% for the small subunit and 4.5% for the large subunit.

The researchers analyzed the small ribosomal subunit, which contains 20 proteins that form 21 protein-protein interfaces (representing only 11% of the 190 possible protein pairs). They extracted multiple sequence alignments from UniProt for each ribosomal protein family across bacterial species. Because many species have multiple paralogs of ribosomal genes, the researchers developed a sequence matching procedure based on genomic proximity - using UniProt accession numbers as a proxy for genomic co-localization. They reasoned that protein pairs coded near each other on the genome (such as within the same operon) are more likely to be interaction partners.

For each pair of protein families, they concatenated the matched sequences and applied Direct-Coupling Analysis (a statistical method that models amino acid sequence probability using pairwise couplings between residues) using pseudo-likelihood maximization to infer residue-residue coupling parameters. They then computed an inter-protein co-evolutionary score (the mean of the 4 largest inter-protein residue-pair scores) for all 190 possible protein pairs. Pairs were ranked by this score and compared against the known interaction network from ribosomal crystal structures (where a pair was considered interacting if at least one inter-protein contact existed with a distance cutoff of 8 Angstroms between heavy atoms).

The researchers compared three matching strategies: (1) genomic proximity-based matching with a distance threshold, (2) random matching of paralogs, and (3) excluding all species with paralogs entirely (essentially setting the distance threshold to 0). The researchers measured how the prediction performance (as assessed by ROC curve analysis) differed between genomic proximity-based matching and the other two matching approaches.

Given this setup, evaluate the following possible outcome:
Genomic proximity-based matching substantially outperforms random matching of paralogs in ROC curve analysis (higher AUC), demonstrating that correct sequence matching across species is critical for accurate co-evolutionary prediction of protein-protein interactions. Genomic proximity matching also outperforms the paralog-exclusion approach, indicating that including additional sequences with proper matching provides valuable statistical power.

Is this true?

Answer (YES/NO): YES